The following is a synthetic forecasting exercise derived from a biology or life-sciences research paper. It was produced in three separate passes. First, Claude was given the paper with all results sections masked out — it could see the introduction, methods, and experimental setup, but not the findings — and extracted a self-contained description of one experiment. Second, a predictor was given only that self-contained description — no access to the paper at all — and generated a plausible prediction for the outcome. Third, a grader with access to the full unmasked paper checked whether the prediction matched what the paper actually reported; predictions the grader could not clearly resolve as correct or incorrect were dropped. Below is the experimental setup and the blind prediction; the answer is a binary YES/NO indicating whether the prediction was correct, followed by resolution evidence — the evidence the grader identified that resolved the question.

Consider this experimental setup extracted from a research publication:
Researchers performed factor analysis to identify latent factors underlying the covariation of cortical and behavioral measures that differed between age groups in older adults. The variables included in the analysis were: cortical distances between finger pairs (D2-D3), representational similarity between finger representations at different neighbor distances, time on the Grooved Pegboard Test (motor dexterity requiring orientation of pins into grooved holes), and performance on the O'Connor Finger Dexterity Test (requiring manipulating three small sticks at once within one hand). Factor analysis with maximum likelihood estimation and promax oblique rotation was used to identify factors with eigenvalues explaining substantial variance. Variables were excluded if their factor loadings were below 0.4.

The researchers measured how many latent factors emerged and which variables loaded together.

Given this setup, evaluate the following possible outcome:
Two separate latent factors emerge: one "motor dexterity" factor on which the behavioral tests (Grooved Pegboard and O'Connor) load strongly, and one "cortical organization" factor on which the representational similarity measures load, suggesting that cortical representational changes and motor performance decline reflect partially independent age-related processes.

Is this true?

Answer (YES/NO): NO